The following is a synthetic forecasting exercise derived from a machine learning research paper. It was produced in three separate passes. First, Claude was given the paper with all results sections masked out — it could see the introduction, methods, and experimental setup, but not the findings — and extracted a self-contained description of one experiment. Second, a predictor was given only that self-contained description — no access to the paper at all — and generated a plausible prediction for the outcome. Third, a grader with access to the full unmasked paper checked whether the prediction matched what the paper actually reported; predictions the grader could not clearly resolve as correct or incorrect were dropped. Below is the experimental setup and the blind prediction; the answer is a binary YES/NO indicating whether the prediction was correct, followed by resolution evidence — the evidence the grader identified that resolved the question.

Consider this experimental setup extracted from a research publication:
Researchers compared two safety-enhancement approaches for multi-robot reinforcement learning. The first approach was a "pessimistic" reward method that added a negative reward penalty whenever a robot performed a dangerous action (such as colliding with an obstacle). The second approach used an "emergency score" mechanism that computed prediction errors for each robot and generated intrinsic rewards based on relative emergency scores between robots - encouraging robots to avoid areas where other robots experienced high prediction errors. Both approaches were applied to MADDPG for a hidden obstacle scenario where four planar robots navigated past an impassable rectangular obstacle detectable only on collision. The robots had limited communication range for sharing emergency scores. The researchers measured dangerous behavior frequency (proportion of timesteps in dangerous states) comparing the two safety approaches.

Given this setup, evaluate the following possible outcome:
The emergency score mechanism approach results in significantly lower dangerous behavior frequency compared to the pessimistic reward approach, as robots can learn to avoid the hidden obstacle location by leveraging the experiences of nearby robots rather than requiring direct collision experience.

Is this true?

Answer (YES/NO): YES